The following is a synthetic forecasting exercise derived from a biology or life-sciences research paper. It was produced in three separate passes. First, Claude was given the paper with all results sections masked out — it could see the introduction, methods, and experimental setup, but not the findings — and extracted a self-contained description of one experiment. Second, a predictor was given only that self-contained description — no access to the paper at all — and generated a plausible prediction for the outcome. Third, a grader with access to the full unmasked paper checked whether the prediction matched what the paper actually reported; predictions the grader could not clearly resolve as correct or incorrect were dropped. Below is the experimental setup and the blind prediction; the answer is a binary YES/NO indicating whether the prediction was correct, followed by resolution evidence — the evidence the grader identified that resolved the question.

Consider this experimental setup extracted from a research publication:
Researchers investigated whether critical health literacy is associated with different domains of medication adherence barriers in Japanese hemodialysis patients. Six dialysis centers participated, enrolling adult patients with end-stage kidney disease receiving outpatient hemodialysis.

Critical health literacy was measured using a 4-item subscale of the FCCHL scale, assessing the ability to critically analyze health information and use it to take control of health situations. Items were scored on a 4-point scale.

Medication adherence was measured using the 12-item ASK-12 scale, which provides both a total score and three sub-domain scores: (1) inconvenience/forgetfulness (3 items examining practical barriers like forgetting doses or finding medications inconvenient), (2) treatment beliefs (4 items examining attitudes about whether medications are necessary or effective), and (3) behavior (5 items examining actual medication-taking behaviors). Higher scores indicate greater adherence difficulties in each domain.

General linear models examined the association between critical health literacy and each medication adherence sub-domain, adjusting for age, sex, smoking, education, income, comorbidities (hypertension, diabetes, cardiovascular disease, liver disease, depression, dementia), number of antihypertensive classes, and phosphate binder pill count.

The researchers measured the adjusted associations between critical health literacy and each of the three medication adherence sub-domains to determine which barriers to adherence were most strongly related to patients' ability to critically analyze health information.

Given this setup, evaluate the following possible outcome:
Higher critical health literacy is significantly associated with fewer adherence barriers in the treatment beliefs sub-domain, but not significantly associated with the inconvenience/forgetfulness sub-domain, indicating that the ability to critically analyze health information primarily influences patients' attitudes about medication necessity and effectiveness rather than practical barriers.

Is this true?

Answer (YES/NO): NO